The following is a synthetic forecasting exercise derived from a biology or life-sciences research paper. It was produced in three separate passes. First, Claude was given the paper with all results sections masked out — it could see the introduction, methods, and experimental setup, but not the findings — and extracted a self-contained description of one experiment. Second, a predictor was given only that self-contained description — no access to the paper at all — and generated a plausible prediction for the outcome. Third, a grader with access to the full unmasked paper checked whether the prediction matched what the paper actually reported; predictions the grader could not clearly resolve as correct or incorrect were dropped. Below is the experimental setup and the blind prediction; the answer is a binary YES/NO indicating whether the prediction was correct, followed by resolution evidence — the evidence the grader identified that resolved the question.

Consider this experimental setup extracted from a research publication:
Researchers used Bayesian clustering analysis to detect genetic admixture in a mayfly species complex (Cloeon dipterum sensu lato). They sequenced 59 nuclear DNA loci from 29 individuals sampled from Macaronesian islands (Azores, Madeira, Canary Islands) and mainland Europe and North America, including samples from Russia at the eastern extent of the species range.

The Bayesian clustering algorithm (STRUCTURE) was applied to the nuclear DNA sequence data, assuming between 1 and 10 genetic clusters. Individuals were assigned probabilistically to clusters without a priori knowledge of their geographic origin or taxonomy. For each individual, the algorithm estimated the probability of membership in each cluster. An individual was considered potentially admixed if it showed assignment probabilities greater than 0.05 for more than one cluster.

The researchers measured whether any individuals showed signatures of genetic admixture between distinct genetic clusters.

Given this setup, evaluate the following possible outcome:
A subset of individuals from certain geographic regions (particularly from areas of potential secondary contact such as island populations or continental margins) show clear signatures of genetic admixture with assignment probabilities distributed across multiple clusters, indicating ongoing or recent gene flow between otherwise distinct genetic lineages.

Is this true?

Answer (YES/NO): NO